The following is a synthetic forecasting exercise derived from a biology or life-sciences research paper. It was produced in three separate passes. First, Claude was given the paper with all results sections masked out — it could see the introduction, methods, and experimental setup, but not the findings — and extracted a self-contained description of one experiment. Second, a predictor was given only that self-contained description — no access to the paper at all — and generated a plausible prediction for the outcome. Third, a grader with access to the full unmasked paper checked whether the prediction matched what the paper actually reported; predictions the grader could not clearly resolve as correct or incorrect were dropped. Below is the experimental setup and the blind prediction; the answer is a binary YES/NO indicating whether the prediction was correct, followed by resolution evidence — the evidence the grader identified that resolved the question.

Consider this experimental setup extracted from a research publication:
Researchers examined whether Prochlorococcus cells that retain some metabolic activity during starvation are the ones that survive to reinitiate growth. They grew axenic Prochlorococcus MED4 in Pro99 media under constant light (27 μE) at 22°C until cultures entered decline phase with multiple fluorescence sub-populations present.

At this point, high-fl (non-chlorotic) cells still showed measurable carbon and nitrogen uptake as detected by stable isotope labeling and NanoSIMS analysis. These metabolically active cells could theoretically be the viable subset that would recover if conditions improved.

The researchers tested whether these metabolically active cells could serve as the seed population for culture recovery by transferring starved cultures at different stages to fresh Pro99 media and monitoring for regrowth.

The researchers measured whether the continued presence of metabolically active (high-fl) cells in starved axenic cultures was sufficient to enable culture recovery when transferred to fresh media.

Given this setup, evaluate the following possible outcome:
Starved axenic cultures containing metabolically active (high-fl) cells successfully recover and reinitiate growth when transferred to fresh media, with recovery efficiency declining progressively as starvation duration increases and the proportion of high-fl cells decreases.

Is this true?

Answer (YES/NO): NO